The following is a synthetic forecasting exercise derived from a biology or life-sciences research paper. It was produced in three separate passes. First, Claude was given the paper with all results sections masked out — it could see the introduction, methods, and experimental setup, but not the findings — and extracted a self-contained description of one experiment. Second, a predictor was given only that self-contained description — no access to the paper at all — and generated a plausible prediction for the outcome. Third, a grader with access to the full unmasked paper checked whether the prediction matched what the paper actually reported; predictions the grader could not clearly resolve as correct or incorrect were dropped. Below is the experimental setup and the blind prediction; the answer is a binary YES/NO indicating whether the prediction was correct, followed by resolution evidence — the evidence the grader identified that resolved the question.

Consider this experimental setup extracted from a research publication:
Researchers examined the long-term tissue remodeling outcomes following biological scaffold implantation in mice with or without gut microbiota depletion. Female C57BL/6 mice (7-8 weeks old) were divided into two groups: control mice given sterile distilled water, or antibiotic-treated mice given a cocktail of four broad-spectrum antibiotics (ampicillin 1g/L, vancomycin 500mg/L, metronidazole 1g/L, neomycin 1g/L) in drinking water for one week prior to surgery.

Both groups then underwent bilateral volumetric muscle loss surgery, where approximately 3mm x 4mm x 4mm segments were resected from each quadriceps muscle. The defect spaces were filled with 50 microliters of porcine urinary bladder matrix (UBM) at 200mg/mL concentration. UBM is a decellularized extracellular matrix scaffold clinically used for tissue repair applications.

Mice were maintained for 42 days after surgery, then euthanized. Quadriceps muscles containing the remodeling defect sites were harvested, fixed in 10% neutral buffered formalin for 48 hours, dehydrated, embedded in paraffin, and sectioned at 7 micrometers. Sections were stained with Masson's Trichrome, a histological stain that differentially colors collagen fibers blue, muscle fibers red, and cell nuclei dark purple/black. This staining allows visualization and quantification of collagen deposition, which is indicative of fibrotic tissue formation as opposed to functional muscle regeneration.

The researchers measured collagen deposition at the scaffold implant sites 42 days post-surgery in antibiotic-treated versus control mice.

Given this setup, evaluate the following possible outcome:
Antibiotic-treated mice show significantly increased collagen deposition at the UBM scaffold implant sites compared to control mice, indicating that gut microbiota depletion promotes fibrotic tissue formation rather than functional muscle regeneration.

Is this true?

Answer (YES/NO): NO